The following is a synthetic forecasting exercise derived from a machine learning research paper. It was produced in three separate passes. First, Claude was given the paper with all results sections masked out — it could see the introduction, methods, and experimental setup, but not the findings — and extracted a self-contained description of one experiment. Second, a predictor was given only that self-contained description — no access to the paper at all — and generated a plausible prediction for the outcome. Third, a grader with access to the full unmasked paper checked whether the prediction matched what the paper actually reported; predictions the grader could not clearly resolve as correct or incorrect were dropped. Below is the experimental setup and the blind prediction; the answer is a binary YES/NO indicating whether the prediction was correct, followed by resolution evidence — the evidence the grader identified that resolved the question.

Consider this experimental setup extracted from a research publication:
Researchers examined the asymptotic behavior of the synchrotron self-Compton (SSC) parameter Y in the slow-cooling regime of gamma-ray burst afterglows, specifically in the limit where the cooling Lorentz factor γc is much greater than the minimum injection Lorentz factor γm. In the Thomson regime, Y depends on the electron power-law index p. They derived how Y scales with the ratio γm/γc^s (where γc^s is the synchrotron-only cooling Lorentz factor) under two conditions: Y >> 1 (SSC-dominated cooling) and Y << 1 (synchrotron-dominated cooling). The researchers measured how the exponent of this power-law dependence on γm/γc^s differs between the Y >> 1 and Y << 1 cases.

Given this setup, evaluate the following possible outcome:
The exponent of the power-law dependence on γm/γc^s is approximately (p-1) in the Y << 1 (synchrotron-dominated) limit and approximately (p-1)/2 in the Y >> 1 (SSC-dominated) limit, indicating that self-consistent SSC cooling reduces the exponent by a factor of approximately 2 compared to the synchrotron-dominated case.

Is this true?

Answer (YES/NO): NO